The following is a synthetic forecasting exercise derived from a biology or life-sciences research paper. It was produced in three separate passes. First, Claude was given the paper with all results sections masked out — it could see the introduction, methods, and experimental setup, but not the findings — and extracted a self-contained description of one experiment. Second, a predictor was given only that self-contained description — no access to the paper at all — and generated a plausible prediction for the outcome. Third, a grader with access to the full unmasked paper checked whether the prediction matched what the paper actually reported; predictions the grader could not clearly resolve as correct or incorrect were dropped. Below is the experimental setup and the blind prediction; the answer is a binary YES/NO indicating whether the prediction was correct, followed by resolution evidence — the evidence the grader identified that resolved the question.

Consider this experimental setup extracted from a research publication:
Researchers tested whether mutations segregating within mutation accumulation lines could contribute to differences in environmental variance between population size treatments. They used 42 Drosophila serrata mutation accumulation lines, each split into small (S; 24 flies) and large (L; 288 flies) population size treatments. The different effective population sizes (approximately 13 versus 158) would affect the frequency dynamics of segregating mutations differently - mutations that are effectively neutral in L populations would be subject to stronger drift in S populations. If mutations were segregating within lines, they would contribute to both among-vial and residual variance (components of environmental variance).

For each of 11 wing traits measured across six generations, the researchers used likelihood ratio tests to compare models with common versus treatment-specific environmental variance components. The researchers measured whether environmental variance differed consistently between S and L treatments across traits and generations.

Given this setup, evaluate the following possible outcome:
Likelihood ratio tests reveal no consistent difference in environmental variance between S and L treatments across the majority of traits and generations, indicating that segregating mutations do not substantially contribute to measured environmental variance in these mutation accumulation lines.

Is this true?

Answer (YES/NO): YES